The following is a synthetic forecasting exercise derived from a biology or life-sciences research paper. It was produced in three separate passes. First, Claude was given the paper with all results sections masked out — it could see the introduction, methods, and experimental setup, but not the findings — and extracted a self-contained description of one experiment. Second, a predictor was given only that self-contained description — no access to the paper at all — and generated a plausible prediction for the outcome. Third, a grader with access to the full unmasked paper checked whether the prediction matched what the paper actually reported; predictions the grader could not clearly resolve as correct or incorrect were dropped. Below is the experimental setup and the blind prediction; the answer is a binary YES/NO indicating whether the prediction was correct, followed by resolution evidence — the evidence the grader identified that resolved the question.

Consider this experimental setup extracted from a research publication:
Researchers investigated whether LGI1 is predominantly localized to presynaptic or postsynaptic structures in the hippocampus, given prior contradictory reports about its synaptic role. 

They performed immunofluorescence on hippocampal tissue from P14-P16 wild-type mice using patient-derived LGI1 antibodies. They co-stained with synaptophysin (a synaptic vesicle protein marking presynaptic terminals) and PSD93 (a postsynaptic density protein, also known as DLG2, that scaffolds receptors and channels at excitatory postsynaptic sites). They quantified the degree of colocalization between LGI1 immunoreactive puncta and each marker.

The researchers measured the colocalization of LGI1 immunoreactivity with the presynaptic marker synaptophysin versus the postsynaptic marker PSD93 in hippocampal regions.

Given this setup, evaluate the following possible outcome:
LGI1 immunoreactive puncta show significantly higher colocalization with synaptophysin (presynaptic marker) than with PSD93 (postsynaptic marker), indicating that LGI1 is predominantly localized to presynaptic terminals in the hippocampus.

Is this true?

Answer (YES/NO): NO